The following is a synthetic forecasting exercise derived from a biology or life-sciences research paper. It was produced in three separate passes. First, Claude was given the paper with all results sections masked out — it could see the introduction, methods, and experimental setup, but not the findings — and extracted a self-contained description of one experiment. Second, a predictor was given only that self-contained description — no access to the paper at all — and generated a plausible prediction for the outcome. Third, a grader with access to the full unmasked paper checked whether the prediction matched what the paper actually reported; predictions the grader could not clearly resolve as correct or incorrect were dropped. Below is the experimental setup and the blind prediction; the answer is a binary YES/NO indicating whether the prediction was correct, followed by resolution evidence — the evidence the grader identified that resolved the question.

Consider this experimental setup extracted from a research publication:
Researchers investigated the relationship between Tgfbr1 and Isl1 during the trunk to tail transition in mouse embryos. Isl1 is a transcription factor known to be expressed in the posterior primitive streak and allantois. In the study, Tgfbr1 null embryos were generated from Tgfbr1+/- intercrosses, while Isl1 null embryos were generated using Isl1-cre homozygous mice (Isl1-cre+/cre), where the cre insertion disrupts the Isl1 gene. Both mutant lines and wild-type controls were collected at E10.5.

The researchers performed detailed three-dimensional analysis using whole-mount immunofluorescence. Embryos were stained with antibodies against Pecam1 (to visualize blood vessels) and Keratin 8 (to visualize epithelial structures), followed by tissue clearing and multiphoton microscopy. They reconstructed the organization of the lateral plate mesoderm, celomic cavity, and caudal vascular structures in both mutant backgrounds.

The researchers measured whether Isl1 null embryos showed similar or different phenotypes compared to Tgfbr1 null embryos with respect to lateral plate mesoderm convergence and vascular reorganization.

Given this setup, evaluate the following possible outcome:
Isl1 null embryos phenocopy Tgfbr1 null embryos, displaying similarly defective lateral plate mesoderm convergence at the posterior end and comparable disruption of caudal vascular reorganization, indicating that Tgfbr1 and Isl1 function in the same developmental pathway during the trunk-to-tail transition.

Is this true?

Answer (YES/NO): YES